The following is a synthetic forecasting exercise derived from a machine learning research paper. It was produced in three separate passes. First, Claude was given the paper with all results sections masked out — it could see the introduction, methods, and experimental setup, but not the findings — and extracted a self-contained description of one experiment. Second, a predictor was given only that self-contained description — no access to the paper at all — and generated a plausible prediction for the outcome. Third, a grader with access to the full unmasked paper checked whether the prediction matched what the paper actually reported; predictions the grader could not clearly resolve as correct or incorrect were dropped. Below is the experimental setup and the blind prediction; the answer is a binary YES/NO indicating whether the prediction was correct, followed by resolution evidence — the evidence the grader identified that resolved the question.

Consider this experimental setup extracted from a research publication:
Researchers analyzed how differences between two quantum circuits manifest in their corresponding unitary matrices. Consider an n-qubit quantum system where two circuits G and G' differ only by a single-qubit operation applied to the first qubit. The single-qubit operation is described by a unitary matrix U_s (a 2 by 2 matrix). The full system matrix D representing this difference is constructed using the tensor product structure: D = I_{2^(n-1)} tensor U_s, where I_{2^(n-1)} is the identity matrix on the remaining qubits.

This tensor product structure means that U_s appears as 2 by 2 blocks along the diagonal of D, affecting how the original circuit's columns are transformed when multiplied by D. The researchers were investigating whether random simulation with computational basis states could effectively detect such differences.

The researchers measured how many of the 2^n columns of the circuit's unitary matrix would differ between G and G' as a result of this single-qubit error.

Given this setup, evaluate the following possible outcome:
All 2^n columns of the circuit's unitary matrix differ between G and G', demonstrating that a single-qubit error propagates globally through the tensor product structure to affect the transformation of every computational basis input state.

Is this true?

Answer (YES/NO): YES